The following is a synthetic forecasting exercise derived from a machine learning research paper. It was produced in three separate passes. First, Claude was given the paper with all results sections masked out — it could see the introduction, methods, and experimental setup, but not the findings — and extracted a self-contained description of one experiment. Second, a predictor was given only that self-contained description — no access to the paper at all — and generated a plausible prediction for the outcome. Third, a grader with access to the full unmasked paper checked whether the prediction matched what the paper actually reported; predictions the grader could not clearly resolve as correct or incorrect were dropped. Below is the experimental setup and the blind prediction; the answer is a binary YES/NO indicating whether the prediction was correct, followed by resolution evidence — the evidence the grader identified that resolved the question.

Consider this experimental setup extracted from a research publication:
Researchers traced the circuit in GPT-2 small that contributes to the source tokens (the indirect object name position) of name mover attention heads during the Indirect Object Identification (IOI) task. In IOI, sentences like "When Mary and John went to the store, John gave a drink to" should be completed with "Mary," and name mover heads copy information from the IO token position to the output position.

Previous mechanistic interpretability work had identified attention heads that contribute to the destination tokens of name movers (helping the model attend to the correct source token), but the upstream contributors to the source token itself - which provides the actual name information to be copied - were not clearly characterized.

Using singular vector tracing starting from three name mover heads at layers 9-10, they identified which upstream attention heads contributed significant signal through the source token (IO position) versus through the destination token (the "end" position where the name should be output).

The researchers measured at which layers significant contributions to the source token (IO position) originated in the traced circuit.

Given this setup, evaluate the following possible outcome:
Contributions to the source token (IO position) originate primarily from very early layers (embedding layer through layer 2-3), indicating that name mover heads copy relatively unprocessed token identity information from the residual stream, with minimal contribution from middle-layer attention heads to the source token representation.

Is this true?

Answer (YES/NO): YES